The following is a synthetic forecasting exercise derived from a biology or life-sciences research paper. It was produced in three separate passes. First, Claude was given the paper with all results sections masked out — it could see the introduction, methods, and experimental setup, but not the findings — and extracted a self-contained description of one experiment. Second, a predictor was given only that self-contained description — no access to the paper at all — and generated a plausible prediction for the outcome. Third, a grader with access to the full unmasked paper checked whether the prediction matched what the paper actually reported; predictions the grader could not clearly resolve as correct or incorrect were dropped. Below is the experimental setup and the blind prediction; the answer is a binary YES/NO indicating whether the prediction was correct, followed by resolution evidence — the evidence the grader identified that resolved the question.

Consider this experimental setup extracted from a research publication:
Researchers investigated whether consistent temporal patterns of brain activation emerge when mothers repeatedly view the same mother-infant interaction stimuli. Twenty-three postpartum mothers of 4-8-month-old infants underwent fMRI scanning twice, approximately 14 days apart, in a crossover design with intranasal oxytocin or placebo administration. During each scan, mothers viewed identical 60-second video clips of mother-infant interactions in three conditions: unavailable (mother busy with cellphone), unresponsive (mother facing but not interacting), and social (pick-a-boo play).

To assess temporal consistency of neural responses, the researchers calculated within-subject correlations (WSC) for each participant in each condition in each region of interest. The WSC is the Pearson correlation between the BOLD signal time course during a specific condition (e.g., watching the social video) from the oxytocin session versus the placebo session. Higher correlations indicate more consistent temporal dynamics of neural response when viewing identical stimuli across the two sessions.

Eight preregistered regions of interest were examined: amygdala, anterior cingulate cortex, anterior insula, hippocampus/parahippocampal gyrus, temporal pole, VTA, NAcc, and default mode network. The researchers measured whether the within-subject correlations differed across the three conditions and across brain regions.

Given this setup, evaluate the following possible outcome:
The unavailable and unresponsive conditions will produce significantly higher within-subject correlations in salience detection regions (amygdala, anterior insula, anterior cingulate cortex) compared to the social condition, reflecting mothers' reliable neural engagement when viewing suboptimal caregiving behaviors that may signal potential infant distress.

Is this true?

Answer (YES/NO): NO